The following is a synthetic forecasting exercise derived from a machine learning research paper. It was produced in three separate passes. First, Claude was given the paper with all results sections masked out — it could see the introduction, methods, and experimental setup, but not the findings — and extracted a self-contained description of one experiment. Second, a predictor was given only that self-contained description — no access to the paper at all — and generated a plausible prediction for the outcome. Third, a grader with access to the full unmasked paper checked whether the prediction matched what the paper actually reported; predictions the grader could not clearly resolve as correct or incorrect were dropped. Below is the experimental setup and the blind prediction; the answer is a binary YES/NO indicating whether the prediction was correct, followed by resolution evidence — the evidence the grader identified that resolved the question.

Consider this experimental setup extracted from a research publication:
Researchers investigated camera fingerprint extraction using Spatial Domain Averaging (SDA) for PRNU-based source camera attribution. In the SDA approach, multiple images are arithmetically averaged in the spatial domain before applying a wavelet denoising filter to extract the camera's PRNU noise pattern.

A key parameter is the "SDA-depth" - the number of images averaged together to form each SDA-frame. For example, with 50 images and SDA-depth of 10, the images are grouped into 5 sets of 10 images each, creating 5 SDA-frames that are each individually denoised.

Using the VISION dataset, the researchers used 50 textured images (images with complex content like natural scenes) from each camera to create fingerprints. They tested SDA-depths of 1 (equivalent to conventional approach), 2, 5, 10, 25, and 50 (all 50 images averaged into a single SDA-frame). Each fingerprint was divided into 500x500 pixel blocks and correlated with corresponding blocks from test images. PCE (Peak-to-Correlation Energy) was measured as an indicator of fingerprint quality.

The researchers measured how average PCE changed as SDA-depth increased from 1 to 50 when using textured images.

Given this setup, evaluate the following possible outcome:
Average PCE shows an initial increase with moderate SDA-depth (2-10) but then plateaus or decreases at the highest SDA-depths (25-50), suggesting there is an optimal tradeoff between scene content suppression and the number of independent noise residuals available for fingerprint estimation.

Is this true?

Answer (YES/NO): NO